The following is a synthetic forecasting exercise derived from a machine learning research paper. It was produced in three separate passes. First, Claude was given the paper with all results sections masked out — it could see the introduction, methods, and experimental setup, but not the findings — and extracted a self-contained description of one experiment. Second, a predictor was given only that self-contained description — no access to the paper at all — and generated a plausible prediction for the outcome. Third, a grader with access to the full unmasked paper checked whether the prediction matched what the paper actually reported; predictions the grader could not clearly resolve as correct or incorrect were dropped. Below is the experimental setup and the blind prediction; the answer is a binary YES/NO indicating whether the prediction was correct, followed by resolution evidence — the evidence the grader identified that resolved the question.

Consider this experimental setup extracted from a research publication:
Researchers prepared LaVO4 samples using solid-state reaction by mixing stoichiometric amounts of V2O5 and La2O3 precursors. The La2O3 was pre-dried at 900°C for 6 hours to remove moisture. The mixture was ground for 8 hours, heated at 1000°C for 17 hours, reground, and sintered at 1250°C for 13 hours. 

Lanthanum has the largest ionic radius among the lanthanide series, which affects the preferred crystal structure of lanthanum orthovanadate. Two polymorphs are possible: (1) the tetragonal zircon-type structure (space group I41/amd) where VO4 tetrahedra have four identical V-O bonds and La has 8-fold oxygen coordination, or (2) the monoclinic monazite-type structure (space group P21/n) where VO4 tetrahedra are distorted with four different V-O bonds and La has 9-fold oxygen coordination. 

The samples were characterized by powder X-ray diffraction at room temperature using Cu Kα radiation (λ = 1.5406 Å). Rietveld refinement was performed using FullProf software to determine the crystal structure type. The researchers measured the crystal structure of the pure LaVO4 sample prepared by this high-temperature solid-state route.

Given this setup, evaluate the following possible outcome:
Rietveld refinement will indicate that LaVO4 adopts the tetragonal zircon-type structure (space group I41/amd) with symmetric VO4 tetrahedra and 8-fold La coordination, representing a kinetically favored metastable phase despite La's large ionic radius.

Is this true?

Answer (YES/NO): NO